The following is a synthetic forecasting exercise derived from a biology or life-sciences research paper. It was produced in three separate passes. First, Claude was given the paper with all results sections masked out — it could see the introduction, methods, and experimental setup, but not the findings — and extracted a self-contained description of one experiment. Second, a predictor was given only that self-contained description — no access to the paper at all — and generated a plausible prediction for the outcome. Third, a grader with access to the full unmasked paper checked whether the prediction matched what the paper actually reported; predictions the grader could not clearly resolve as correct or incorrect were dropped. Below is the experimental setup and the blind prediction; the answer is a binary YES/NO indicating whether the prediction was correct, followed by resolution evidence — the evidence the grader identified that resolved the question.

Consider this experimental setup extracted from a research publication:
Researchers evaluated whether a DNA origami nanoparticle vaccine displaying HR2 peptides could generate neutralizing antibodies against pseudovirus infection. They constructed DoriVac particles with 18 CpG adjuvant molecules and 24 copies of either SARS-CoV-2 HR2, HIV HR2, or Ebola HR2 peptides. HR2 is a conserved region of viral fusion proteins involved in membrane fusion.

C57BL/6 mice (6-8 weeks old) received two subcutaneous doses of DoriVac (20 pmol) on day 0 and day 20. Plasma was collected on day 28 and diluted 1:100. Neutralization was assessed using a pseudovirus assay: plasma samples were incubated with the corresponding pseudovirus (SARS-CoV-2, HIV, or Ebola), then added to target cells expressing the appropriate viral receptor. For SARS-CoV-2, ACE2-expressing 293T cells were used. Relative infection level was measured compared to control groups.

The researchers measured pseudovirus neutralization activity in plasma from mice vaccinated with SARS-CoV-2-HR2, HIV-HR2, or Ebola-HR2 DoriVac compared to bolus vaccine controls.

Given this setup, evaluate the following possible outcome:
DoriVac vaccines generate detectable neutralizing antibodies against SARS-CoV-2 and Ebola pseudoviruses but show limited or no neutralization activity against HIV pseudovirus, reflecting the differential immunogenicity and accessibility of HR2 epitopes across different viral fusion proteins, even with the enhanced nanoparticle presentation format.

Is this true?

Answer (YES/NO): NO